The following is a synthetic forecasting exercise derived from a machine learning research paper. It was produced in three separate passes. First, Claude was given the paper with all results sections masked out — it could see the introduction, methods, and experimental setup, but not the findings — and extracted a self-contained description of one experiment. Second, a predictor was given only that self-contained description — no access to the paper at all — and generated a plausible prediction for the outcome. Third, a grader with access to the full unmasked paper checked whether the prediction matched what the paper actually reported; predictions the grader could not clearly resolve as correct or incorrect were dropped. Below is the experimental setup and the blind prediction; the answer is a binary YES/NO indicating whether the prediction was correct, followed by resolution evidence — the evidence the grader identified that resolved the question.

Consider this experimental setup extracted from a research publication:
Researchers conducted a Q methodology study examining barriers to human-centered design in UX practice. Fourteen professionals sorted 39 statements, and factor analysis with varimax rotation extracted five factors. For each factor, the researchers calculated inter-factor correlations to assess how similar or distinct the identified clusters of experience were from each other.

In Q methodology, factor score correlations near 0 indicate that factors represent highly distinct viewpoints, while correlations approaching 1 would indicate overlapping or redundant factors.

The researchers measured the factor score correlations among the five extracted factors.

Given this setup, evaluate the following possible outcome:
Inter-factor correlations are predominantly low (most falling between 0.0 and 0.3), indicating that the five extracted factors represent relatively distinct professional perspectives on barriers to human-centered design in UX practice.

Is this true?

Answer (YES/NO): NO